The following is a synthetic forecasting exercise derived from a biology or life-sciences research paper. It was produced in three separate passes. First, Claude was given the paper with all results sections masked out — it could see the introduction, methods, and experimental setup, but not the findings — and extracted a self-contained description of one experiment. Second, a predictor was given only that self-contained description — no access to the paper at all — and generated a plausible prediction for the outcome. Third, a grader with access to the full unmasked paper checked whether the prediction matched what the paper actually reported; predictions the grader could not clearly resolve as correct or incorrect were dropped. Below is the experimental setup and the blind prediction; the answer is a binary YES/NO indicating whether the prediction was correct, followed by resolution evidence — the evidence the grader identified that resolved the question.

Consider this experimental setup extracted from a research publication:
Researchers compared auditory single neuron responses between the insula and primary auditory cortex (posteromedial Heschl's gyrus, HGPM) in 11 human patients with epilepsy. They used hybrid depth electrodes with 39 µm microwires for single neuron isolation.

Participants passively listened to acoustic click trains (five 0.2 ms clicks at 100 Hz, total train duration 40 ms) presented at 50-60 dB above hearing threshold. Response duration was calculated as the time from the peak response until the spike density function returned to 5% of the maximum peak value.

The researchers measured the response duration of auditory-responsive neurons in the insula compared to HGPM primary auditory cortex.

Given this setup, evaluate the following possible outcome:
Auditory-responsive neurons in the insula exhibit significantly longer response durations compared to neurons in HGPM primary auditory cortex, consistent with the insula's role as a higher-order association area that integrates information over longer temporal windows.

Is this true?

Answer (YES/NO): NO